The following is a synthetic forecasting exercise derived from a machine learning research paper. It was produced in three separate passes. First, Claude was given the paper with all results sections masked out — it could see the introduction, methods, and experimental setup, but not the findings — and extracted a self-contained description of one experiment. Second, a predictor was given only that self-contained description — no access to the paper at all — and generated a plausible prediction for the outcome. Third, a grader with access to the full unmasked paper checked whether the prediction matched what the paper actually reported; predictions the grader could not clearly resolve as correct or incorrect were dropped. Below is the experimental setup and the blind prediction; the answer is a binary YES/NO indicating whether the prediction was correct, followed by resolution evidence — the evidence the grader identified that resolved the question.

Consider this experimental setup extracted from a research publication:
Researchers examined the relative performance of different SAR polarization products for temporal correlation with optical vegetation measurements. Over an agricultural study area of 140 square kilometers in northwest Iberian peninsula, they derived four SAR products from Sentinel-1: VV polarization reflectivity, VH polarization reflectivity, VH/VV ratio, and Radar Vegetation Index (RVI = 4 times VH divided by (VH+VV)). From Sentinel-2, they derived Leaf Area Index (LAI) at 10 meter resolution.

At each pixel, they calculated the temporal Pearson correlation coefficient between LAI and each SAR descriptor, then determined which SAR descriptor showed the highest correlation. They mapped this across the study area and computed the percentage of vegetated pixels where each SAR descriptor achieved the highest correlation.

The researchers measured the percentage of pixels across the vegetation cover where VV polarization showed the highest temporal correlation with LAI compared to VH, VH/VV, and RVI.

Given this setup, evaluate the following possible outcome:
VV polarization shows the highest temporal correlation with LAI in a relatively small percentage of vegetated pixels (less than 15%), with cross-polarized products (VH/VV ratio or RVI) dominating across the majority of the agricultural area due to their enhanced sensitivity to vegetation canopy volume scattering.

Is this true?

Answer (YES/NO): YES